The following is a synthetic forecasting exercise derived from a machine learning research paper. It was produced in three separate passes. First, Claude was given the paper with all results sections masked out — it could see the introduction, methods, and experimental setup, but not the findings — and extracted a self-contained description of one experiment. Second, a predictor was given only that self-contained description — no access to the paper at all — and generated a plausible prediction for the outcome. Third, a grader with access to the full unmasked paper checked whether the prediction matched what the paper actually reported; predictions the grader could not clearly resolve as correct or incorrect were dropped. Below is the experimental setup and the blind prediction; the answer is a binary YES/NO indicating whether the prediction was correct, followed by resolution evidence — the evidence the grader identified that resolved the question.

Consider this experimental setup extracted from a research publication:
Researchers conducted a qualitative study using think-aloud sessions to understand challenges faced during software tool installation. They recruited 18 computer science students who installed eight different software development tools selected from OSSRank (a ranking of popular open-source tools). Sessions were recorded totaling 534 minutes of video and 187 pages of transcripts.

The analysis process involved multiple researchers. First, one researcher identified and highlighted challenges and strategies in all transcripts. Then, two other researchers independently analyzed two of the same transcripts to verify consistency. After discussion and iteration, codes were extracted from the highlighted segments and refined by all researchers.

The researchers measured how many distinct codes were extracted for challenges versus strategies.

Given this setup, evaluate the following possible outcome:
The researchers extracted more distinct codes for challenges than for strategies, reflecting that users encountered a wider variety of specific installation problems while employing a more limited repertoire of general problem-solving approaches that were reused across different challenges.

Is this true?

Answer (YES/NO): NO